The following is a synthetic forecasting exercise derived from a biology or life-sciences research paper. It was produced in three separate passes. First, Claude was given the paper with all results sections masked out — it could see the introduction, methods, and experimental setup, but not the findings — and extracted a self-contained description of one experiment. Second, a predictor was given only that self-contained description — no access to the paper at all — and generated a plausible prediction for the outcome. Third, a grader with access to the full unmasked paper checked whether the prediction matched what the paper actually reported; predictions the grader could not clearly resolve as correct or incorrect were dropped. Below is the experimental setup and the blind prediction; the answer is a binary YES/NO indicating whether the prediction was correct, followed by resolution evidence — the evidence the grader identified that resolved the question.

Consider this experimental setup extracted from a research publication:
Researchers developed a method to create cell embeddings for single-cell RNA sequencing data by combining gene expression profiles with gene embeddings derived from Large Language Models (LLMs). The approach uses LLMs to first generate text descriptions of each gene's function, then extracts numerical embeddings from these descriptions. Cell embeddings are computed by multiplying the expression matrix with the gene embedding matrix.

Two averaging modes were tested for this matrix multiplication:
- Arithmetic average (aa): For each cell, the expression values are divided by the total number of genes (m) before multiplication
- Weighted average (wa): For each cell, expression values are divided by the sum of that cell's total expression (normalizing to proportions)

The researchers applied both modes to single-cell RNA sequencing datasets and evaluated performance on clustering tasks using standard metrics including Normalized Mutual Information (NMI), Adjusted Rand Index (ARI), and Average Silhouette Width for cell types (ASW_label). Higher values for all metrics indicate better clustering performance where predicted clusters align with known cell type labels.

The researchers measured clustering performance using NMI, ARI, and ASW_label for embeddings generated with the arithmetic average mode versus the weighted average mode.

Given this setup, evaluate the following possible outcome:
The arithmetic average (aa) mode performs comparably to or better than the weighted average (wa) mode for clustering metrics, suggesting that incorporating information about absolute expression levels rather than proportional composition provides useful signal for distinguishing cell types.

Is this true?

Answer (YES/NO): NO